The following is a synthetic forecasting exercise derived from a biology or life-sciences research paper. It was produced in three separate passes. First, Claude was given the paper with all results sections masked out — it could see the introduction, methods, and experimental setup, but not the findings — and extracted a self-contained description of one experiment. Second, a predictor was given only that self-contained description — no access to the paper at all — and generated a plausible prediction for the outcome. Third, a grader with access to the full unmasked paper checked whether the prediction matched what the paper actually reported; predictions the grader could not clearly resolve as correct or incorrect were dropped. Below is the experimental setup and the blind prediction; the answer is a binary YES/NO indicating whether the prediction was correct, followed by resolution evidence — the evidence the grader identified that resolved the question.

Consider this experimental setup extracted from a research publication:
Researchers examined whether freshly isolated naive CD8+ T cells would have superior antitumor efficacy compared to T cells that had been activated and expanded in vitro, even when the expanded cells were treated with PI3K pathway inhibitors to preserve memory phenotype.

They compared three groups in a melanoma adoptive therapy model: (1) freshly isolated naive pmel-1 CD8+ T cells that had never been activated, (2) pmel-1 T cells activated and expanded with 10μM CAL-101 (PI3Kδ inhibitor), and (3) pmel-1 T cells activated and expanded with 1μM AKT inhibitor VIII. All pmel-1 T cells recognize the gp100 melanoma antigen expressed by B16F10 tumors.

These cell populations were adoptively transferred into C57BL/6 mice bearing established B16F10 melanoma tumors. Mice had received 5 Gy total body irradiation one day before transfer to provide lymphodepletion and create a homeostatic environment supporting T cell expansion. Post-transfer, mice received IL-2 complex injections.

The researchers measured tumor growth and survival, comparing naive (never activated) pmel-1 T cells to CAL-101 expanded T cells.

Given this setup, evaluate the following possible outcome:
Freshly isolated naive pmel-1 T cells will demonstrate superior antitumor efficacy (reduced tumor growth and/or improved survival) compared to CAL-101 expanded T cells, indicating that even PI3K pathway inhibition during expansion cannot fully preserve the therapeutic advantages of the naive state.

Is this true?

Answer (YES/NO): NO